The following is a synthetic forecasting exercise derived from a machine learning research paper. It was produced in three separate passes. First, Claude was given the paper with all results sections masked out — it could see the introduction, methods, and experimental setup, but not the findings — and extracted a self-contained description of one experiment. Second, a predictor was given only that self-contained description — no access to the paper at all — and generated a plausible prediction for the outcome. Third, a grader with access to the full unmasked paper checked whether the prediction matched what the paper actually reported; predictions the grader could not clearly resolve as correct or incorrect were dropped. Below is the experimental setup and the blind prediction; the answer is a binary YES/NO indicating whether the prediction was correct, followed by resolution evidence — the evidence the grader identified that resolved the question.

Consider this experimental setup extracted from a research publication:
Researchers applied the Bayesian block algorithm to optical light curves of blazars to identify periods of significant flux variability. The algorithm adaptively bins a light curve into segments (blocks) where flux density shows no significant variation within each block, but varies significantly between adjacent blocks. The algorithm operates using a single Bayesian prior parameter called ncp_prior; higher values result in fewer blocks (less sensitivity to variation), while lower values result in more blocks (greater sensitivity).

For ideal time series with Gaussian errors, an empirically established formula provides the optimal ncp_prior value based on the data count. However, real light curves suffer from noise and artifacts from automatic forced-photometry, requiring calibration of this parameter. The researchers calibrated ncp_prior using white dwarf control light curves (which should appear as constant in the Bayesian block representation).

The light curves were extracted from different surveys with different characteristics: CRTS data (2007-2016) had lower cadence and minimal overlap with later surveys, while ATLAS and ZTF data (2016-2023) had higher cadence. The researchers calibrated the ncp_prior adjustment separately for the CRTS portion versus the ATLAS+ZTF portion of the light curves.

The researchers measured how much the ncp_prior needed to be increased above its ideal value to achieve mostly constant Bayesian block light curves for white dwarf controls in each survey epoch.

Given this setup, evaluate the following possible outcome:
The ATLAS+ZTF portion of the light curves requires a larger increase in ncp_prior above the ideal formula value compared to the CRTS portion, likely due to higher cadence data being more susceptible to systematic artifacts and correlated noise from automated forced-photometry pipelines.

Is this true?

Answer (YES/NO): YES